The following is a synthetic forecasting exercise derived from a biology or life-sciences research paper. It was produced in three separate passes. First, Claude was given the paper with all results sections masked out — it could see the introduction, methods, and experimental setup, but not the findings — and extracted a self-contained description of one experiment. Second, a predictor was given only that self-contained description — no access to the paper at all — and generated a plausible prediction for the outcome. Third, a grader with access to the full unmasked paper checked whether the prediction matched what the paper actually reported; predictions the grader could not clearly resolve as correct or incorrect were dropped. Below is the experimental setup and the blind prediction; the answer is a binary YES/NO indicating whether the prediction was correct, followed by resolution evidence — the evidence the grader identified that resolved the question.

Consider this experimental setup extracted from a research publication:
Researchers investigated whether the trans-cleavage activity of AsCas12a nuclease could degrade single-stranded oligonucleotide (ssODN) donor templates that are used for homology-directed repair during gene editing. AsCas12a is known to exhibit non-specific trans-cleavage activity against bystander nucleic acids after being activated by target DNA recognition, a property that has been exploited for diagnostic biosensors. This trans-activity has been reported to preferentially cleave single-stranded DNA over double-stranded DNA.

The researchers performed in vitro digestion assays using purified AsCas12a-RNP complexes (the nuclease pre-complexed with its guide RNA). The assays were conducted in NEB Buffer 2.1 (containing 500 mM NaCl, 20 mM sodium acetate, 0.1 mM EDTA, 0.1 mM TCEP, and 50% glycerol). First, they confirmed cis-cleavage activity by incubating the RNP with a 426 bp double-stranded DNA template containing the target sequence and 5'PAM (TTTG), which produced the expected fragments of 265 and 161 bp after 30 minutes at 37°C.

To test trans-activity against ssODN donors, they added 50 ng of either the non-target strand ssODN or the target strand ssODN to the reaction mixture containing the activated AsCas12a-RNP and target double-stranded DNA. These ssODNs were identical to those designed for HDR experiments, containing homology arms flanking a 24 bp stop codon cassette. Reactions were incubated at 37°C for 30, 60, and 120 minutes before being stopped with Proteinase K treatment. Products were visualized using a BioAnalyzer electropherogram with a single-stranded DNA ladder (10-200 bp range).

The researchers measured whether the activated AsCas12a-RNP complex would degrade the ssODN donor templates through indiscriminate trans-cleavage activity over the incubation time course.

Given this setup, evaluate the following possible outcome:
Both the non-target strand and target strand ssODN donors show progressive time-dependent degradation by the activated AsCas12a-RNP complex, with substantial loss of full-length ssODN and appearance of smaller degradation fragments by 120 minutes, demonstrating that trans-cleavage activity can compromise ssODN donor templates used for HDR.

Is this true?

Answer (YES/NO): NO